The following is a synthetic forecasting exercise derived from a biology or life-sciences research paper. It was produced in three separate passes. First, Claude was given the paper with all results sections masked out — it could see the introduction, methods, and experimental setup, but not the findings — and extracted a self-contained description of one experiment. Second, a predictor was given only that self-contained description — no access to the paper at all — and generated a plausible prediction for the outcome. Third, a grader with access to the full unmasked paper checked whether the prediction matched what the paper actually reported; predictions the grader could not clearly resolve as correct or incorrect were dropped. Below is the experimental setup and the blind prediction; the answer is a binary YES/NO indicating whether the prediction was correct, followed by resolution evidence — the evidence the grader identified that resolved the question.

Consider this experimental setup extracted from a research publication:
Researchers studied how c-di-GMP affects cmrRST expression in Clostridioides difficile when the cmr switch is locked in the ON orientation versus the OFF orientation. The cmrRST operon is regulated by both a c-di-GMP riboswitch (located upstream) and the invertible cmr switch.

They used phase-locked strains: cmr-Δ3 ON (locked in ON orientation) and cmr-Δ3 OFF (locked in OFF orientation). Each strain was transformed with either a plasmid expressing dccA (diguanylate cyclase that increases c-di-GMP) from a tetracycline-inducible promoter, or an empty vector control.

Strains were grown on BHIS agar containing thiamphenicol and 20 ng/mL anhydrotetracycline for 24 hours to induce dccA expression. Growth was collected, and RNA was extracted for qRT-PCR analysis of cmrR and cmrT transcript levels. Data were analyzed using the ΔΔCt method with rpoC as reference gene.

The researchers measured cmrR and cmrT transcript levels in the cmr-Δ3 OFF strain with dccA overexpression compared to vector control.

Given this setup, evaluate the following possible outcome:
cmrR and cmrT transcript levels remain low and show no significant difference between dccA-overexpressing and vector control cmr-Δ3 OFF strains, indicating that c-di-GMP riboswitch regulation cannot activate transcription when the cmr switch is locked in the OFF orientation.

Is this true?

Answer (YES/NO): NO